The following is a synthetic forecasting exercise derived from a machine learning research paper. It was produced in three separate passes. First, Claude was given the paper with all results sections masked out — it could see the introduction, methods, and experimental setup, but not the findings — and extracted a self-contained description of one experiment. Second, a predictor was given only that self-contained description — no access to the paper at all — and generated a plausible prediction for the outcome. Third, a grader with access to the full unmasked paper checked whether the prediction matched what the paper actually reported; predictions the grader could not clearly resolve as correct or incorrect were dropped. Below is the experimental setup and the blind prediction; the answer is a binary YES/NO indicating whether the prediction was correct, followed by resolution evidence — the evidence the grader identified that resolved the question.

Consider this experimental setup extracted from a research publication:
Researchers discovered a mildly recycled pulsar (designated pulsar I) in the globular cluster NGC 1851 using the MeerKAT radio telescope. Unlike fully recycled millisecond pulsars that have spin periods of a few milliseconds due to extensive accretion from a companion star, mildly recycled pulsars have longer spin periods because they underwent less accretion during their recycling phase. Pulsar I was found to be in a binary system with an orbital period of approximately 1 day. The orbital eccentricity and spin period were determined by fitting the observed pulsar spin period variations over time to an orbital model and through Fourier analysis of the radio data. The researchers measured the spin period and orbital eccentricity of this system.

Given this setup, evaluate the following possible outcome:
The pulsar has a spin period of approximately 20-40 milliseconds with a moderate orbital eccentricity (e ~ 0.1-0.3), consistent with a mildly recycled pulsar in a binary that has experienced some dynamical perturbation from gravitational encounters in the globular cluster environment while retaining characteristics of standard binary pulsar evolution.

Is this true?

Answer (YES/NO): NO